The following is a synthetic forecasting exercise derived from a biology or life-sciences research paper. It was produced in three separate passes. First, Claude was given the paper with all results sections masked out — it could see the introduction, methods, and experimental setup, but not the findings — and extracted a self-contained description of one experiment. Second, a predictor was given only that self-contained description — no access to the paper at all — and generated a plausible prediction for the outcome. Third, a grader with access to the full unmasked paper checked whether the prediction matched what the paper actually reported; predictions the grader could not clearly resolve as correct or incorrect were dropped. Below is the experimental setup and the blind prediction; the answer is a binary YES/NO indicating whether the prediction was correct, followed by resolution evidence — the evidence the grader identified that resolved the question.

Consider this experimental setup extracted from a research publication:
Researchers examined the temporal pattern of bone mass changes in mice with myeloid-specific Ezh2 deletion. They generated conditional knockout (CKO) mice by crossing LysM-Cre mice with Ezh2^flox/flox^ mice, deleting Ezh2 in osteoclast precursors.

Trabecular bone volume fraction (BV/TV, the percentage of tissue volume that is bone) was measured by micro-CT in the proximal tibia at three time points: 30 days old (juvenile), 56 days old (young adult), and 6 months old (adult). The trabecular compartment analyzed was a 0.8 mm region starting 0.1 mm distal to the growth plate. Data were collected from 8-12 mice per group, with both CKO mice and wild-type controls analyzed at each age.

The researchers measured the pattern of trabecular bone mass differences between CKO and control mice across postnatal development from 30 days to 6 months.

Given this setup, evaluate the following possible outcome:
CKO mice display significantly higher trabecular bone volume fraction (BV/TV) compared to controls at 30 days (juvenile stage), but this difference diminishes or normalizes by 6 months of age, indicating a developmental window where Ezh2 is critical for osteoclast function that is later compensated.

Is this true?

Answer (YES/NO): NO